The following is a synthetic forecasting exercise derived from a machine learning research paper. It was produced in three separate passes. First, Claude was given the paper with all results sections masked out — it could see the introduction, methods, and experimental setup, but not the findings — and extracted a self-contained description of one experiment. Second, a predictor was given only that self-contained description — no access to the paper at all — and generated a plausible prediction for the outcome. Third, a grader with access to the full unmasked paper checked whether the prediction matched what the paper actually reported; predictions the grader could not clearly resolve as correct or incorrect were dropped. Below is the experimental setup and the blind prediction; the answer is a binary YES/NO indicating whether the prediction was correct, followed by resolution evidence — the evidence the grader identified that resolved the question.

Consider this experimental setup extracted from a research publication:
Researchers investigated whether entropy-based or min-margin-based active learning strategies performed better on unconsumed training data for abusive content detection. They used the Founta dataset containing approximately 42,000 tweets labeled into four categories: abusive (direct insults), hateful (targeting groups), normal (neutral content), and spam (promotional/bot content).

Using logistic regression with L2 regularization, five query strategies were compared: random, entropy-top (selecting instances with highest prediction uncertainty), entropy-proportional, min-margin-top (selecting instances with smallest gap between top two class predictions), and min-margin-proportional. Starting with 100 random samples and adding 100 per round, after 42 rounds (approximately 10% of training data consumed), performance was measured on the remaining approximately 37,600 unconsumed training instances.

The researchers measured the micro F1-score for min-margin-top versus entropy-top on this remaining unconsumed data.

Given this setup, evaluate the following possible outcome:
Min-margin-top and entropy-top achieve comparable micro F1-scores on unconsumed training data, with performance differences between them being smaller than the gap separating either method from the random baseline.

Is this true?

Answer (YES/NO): YES